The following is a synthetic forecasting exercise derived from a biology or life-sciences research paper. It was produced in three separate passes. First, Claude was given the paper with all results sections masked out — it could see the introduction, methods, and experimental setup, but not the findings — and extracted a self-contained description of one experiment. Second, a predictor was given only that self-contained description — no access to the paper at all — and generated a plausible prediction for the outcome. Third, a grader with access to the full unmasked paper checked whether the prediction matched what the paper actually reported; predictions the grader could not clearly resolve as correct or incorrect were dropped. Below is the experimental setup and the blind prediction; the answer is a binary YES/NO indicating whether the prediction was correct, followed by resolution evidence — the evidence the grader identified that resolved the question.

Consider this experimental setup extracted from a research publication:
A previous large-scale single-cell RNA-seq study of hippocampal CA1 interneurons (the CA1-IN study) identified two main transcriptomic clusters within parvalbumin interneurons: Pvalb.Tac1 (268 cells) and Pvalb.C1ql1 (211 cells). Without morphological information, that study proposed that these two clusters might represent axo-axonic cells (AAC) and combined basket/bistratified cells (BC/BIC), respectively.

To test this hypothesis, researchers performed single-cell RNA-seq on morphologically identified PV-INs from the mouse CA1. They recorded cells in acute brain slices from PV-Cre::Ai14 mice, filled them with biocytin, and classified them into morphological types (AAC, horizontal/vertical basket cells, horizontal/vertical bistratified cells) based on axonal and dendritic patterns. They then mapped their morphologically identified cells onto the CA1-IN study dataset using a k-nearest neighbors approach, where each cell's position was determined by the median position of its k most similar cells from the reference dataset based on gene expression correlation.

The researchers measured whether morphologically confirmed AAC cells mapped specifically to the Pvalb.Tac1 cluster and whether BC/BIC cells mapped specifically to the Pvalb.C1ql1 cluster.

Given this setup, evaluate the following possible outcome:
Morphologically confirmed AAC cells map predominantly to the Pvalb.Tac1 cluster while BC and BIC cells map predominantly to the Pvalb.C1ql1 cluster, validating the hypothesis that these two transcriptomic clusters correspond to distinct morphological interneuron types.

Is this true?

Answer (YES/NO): NO